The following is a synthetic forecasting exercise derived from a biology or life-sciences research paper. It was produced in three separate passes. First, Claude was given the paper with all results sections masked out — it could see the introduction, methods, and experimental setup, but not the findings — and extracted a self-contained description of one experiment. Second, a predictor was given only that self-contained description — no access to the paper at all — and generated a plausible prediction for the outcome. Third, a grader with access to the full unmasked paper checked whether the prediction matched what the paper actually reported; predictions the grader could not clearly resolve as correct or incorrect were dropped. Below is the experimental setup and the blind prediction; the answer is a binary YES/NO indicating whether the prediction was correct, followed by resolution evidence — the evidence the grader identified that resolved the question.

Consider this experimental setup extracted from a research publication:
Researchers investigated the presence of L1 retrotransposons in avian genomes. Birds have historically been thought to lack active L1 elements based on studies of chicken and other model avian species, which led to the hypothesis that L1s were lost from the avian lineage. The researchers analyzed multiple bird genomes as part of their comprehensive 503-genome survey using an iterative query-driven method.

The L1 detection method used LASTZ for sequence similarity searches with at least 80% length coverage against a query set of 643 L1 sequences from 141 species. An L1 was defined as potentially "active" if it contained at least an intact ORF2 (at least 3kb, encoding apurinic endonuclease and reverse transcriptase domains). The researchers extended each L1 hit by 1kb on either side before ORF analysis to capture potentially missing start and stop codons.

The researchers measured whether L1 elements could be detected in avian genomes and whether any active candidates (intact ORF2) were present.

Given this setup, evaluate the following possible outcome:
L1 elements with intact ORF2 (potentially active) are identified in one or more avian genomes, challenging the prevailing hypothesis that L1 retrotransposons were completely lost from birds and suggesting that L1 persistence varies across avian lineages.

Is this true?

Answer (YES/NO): NO